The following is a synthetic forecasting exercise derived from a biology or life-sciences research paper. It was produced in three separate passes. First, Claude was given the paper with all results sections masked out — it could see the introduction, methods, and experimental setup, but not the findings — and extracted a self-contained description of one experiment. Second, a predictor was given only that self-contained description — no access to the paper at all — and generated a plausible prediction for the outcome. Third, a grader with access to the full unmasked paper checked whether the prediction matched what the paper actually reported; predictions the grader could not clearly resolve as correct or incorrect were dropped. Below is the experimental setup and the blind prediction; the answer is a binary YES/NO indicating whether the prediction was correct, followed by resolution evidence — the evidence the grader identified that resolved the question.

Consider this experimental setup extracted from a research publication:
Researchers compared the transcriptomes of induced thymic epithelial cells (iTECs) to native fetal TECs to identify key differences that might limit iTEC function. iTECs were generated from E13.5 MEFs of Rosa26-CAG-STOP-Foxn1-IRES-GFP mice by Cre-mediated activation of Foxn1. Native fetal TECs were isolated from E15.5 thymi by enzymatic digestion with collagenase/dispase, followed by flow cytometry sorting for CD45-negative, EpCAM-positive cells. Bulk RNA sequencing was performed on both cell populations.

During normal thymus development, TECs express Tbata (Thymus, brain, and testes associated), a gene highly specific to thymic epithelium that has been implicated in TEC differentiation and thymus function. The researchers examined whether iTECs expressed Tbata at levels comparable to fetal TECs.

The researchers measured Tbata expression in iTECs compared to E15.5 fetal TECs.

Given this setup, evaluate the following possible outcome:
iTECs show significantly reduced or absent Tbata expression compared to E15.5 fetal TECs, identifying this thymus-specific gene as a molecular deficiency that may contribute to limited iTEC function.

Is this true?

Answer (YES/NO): YES